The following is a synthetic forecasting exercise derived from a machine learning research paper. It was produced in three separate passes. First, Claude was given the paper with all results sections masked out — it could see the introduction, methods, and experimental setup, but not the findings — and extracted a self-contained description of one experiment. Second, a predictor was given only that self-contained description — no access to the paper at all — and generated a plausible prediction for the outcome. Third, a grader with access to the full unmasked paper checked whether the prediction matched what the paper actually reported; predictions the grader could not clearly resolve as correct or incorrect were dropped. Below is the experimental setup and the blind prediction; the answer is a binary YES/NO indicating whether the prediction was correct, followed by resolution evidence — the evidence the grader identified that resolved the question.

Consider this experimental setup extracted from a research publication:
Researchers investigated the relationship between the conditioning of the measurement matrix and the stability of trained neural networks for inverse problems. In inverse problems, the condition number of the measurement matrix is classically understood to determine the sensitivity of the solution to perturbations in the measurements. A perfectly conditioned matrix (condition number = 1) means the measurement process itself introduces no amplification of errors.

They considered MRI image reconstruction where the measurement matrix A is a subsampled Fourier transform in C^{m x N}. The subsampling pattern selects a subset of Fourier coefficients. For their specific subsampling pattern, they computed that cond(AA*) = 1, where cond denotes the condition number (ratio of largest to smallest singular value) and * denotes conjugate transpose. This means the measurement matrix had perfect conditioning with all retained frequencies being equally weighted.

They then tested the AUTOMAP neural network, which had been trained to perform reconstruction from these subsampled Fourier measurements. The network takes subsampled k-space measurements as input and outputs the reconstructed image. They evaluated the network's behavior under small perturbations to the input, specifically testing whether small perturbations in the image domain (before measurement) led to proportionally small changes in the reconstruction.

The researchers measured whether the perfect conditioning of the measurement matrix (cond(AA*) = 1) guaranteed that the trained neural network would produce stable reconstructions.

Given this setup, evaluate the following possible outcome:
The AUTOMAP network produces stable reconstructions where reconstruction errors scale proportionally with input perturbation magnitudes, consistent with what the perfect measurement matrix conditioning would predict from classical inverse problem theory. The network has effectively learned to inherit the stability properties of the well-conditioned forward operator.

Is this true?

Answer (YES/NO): NO